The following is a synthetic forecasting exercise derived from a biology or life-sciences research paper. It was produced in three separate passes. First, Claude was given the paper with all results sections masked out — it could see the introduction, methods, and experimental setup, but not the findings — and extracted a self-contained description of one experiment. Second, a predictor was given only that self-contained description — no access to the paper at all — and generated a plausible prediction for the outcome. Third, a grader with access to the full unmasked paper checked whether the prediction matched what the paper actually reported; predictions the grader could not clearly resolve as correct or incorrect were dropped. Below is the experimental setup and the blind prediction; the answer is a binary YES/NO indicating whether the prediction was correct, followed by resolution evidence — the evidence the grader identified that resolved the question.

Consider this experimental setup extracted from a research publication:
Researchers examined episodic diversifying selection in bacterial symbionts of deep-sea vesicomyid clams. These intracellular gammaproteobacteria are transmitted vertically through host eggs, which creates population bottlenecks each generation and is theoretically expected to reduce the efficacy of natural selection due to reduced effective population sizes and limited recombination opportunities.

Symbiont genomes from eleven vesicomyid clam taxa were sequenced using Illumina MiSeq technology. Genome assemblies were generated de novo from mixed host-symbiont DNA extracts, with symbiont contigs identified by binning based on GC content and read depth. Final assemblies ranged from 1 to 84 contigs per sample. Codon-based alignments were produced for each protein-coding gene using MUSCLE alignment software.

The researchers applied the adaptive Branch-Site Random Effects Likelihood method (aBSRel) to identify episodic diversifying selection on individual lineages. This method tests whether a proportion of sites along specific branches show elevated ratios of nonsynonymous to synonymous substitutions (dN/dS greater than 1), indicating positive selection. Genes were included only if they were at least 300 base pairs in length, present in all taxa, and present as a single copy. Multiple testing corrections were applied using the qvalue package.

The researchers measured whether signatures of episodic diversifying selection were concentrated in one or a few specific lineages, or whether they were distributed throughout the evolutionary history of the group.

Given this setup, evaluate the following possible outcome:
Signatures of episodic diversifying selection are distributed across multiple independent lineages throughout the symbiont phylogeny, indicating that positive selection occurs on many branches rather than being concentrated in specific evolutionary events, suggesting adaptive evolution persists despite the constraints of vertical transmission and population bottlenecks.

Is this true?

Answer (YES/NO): YES